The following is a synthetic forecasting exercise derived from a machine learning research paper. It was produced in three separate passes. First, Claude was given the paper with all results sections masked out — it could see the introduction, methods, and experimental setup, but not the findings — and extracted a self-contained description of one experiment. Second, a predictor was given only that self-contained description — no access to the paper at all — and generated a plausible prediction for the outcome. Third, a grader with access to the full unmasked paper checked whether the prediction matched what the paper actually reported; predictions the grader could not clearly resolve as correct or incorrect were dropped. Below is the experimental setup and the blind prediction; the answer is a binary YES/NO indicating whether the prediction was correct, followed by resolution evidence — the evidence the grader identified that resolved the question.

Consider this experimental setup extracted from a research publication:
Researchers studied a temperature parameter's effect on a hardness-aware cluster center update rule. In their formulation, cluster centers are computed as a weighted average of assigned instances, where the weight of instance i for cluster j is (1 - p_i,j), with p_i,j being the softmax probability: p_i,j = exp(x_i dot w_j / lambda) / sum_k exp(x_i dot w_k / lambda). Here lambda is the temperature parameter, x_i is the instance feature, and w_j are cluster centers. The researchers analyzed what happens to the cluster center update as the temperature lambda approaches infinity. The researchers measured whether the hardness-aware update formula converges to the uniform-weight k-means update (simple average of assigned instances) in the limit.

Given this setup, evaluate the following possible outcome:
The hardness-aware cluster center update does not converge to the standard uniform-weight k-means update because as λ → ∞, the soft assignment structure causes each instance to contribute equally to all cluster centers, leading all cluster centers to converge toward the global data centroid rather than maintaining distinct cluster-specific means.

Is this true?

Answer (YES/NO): NO